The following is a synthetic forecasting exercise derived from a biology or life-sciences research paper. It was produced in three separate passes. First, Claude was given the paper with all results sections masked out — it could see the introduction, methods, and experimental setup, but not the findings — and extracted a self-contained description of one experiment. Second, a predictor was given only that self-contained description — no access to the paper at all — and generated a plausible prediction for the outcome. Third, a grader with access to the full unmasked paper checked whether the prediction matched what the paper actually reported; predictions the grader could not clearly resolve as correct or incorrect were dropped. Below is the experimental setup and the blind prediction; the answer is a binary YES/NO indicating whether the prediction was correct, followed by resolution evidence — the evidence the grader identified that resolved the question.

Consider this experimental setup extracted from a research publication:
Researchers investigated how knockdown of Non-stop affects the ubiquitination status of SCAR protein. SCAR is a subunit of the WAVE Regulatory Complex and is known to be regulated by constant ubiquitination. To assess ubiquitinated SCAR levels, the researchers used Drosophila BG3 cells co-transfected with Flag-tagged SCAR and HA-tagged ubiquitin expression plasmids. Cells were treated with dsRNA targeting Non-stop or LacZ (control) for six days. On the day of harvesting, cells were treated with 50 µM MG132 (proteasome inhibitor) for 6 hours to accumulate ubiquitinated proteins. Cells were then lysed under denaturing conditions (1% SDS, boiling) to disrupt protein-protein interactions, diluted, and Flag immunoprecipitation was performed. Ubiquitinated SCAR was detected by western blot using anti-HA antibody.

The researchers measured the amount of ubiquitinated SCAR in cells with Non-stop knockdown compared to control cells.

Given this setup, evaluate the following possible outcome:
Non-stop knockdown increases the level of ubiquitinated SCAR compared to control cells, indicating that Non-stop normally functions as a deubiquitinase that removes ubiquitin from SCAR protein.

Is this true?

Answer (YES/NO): YES